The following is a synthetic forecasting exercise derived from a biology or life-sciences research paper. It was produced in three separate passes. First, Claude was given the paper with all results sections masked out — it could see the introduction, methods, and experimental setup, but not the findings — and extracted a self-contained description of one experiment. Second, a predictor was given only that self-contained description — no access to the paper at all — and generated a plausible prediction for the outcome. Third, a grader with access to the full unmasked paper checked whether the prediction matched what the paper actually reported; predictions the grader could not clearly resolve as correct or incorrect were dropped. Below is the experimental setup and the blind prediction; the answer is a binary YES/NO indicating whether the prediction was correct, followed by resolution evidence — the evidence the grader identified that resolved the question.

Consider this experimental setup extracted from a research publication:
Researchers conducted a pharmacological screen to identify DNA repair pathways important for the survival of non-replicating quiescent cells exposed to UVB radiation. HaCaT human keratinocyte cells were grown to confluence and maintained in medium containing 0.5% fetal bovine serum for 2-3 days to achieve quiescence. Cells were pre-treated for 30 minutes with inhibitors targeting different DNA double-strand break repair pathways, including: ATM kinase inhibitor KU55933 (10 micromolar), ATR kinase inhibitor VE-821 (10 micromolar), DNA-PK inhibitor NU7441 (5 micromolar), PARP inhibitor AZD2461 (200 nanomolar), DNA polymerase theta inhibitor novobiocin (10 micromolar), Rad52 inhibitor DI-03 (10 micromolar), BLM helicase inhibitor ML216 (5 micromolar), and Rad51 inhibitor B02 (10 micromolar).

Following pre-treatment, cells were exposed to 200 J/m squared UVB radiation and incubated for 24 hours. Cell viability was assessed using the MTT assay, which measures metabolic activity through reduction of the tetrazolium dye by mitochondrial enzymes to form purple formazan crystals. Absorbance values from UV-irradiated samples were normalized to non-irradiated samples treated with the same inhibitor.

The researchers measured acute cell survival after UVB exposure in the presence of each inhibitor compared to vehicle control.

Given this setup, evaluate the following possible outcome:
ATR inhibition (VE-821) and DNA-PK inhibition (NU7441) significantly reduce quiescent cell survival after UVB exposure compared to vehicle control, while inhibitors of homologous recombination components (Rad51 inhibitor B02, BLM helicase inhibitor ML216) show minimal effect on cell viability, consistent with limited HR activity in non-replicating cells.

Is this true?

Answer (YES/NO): NO